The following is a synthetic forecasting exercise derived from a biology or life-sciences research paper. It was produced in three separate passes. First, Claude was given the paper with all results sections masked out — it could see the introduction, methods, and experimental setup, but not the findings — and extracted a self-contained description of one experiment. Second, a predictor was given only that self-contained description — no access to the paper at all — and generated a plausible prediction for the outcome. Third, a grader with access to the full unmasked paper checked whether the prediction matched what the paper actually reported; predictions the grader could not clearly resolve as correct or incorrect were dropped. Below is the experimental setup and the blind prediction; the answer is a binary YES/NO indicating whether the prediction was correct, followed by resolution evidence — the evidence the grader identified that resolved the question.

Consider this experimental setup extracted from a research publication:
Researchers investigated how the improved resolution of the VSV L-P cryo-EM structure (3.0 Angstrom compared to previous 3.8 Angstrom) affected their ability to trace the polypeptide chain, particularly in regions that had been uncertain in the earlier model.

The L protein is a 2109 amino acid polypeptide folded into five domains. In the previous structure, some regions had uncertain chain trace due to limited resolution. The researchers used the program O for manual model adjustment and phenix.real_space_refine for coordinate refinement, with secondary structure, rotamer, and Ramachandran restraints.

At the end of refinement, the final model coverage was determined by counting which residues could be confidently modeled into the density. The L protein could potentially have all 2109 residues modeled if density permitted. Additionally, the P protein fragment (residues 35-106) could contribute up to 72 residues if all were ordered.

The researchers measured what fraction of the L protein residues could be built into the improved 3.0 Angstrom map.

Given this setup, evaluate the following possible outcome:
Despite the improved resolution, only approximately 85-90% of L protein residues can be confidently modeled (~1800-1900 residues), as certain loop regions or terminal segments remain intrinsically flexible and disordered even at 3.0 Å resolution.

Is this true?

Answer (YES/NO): NO